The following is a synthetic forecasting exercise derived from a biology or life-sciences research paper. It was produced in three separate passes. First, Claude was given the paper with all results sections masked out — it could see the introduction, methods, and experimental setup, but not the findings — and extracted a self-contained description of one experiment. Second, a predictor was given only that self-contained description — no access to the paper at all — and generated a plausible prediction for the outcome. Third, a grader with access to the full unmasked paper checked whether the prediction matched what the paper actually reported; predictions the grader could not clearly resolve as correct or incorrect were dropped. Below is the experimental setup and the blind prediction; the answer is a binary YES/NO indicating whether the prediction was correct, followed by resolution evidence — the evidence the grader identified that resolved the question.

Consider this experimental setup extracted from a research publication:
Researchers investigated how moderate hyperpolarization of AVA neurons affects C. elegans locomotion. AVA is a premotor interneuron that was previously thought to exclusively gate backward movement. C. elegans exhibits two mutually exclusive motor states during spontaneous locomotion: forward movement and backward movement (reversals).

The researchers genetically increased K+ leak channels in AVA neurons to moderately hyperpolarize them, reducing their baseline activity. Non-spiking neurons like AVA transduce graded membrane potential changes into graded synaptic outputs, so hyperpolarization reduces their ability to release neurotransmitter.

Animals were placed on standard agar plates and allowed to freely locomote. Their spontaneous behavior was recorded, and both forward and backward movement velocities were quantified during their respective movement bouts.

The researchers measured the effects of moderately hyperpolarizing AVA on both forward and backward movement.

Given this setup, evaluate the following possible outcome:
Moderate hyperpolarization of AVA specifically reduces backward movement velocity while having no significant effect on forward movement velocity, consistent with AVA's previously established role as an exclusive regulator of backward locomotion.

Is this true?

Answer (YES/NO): NO